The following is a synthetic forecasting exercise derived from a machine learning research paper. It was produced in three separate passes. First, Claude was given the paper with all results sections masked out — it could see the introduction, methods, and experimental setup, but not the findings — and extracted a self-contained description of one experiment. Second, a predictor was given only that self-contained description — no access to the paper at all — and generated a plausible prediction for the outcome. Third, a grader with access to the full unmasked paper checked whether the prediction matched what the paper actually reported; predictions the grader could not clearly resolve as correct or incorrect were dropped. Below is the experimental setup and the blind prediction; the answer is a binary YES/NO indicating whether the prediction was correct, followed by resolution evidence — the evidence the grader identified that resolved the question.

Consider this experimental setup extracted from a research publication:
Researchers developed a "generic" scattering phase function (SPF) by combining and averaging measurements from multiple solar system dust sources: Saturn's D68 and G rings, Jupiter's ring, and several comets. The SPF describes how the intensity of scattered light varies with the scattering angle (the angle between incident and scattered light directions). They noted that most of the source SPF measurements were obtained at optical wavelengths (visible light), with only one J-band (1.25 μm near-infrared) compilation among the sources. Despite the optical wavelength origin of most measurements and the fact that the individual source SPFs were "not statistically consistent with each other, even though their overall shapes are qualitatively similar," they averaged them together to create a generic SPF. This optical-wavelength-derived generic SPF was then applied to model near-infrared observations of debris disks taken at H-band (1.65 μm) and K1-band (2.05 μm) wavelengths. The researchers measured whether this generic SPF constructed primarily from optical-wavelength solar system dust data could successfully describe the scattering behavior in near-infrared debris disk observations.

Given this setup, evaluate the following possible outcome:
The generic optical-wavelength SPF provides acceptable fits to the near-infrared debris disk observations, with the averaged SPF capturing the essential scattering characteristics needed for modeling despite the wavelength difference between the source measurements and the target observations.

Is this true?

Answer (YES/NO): YES